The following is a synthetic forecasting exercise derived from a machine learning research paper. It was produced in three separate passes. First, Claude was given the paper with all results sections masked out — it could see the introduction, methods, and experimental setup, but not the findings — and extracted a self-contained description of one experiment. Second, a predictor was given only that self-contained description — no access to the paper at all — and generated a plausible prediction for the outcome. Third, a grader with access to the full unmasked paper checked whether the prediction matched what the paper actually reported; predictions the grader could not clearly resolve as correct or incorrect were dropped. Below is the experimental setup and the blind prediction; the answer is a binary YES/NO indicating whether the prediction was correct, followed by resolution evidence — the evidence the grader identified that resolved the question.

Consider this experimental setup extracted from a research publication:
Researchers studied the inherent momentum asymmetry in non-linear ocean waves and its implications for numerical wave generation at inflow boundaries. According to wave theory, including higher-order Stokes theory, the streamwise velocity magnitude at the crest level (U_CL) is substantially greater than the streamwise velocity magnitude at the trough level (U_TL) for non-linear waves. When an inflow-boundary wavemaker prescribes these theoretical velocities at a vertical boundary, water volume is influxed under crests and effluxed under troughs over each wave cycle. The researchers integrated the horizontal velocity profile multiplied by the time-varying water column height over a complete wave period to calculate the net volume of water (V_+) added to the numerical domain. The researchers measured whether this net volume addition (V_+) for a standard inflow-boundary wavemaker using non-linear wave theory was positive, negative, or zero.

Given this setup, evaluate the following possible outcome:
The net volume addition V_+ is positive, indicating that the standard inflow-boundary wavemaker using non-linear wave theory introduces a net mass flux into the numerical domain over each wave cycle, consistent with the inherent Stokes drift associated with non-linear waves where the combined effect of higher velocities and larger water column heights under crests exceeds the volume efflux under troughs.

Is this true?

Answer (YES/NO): YES